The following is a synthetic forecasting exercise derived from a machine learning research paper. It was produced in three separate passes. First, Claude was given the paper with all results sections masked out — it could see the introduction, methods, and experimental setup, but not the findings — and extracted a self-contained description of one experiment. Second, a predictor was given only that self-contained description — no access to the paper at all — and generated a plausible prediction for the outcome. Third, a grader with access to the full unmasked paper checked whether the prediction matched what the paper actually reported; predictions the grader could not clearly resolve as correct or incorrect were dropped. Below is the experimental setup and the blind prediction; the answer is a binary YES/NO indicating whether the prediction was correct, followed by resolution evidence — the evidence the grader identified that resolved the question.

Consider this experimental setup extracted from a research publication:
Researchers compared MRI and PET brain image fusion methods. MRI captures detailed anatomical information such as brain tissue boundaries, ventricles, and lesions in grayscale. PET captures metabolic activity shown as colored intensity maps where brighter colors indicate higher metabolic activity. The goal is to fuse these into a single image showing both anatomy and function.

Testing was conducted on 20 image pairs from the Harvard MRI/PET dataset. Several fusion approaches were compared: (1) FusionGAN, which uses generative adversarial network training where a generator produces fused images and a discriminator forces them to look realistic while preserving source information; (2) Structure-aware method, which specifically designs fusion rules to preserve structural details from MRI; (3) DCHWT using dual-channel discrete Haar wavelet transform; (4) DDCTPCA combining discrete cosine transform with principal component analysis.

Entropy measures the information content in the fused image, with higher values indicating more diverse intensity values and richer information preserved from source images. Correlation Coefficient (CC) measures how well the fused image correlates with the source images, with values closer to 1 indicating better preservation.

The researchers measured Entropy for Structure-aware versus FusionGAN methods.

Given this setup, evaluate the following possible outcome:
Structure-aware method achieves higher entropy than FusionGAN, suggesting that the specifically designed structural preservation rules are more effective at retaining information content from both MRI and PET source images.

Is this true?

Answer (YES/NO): NO